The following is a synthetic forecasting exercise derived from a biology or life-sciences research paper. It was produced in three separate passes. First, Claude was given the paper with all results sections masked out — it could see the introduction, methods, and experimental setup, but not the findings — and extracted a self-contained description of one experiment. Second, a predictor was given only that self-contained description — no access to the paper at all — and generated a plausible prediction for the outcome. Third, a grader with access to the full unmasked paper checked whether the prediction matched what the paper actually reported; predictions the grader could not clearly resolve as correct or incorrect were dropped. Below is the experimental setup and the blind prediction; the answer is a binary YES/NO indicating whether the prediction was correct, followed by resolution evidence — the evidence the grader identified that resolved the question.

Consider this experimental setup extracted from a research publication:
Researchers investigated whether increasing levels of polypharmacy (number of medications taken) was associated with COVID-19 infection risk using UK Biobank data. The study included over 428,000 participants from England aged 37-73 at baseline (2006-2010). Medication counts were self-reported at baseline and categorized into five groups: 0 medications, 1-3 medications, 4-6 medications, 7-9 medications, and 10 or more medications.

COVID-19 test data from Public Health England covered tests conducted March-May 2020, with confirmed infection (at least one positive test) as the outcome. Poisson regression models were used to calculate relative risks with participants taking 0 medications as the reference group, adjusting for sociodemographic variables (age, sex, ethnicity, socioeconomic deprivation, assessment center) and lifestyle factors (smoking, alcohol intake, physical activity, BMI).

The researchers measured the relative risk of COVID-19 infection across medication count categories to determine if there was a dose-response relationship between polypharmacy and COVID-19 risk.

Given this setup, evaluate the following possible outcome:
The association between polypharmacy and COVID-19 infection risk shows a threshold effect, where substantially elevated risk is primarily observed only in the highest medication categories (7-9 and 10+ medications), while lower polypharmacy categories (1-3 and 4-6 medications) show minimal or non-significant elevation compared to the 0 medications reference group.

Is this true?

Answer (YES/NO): NO